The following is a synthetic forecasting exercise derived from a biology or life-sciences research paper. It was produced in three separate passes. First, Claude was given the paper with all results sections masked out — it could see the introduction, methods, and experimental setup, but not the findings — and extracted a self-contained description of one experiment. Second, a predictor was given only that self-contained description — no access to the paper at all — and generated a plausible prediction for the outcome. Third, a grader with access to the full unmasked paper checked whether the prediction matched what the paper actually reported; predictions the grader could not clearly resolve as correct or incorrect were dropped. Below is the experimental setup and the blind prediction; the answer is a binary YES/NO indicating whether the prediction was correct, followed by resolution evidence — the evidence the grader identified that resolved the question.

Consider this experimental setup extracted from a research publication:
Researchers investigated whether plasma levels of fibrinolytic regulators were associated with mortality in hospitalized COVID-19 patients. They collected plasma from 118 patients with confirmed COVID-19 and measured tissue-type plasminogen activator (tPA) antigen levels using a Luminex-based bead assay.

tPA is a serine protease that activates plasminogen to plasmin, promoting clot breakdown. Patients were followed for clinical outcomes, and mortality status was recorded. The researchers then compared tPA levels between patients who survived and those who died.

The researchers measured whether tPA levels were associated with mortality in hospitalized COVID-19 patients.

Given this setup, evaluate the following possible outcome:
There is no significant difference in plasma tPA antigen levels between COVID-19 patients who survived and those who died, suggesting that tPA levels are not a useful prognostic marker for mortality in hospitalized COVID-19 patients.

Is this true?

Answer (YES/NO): NO